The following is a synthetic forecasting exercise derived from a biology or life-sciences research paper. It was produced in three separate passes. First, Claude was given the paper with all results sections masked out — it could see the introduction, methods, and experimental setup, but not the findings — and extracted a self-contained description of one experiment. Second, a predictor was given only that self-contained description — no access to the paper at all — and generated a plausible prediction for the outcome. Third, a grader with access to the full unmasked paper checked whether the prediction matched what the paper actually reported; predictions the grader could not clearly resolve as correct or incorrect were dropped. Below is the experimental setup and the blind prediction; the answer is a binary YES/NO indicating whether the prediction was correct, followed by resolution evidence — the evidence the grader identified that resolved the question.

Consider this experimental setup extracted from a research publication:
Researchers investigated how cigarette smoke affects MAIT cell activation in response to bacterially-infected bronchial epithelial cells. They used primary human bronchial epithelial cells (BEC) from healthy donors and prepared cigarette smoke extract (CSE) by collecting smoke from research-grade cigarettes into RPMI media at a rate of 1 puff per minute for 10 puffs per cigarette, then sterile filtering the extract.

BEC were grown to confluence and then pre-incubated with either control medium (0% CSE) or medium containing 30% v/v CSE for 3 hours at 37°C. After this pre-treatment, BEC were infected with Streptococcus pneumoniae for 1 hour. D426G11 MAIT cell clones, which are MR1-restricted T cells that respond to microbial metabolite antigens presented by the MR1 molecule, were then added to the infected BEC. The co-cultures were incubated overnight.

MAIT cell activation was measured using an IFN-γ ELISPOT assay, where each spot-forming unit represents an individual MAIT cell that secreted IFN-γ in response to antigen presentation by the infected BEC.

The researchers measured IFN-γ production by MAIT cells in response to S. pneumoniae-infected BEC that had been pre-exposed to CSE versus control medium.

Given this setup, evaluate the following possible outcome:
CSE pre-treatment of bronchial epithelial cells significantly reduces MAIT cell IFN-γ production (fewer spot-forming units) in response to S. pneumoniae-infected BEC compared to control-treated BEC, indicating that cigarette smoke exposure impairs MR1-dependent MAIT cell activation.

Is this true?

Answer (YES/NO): YES